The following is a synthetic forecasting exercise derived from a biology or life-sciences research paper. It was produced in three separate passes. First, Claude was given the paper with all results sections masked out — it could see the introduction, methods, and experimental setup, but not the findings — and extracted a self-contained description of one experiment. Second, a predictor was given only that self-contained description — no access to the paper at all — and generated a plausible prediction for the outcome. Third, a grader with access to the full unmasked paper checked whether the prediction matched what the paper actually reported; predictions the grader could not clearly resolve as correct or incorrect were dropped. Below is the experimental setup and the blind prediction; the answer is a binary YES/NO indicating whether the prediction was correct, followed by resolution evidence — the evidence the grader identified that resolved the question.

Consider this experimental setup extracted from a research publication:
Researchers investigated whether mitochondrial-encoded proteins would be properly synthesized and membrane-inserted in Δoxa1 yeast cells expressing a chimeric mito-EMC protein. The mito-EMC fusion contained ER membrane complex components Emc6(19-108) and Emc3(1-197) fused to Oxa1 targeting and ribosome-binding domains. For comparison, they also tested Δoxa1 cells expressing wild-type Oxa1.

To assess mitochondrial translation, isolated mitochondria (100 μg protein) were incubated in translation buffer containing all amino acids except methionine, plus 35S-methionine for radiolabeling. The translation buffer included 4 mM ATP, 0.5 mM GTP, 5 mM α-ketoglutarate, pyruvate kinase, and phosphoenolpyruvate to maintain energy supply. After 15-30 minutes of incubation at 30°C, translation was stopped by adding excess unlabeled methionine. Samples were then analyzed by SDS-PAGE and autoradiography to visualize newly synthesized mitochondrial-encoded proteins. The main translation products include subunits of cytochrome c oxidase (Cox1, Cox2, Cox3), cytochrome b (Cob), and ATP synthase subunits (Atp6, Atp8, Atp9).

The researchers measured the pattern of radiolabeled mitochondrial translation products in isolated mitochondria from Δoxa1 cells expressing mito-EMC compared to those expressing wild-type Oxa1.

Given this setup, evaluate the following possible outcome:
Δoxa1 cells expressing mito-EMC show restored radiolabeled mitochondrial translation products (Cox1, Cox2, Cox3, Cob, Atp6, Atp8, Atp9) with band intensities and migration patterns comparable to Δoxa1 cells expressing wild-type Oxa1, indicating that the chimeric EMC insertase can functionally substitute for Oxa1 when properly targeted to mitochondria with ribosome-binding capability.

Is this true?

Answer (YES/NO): NO